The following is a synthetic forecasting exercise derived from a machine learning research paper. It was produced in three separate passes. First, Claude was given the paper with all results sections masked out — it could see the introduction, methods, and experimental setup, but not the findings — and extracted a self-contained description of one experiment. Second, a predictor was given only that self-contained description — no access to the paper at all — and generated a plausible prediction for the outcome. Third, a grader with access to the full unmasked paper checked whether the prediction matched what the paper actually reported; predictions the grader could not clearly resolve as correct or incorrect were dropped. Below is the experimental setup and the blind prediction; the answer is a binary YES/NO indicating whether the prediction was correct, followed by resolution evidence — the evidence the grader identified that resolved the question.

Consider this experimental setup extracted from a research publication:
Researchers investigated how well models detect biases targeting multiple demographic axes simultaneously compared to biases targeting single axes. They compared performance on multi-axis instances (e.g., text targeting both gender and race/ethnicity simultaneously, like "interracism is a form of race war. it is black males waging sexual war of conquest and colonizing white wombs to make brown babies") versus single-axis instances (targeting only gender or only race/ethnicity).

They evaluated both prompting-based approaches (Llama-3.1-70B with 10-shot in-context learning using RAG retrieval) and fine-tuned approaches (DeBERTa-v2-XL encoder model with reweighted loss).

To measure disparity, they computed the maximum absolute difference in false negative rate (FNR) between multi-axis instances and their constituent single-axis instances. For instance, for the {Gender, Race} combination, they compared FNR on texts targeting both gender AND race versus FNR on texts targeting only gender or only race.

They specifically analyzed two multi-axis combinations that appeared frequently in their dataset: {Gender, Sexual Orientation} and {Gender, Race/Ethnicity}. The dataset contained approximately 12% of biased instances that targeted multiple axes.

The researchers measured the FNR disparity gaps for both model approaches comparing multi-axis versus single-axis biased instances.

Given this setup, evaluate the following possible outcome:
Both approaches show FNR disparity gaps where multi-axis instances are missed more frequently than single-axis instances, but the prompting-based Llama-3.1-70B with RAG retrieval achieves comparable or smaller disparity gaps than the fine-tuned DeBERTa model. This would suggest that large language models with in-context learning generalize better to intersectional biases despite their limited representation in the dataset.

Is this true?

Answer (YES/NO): YES